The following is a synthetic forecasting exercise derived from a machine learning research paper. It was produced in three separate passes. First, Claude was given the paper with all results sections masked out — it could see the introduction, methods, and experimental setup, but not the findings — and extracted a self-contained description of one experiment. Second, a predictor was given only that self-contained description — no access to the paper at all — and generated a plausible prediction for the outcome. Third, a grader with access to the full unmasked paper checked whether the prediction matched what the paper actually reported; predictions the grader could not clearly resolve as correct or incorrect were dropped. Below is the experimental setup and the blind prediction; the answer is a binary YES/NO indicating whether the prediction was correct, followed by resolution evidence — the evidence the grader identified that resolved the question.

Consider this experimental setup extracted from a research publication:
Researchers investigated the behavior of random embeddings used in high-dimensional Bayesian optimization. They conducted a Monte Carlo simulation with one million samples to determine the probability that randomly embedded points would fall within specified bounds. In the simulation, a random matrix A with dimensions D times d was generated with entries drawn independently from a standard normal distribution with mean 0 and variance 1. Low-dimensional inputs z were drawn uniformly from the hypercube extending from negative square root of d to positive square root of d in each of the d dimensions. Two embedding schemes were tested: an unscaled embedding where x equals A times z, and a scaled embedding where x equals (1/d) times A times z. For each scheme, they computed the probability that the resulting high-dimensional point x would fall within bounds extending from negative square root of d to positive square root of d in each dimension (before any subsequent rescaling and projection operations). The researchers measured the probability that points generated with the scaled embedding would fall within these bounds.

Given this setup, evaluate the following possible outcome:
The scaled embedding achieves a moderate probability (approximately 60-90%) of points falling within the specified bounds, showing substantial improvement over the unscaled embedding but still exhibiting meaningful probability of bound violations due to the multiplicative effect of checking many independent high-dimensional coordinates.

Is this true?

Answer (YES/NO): NO